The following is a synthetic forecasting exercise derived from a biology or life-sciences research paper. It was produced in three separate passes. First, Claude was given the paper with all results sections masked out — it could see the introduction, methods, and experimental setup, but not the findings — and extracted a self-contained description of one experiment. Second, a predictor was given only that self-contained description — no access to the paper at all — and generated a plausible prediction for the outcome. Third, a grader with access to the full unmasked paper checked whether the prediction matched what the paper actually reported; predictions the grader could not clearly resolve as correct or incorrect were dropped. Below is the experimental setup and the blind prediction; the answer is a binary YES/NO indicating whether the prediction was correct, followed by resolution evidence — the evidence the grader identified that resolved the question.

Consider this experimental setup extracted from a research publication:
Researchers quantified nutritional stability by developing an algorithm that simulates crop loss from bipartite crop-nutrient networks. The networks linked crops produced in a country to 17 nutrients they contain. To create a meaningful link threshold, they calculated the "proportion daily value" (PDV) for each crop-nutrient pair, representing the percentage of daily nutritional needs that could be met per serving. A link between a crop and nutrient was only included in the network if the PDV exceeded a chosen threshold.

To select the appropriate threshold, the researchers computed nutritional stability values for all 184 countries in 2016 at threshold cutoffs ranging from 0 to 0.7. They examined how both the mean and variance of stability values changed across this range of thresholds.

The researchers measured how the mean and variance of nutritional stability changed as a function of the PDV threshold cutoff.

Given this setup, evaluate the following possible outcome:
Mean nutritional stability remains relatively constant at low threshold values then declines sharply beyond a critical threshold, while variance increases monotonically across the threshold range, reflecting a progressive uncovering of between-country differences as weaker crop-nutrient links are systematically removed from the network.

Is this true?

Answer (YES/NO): NO